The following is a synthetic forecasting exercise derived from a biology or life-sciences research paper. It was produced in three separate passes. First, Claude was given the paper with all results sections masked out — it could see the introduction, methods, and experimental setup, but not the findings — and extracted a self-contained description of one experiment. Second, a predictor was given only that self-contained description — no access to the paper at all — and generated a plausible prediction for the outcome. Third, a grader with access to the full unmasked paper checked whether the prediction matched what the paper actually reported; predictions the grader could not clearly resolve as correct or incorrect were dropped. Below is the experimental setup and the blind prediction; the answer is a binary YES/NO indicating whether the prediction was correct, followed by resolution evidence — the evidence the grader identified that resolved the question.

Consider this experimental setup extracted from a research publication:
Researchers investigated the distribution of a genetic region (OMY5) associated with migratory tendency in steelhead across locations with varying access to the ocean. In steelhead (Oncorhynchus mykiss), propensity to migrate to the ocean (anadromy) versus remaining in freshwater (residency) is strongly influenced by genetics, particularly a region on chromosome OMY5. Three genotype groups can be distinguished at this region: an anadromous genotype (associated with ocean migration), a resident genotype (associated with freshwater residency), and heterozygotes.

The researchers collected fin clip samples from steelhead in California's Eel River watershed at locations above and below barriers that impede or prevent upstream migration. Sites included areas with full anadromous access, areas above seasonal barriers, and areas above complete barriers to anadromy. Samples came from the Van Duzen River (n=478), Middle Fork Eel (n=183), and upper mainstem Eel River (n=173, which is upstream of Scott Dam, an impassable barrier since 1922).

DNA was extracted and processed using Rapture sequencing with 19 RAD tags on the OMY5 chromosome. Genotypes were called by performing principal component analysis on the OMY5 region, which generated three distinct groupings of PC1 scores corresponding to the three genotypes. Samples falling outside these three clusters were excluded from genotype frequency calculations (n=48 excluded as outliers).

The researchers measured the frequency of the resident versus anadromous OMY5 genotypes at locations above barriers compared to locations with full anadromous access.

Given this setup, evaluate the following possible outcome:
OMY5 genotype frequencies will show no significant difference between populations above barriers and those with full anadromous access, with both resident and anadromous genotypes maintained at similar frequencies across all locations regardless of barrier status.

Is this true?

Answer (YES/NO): NO